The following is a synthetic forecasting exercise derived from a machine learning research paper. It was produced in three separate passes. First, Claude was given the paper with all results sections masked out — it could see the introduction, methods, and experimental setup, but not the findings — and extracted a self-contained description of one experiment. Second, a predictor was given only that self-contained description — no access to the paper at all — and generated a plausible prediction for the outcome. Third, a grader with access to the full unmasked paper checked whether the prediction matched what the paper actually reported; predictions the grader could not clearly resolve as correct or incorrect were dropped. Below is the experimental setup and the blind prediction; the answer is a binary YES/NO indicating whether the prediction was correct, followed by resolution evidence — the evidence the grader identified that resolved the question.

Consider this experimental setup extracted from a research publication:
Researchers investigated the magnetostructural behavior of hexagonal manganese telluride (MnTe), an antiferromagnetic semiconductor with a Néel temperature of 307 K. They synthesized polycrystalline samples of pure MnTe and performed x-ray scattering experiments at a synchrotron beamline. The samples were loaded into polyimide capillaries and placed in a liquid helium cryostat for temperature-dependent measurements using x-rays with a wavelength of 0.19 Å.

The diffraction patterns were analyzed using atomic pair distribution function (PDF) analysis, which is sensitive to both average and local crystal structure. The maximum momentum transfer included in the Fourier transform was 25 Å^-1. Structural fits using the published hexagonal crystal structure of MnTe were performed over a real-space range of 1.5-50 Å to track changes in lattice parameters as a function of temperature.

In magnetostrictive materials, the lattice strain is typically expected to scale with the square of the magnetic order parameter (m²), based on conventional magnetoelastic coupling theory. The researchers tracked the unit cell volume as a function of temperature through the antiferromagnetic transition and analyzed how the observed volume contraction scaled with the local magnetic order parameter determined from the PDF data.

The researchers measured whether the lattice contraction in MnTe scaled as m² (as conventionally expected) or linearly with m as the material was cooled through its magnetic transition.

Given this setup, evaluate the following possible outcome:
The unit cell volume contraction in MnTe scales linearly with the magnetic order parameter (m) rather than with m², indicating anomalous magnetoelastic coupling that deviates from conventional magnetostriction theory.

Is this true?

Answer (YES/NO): YES